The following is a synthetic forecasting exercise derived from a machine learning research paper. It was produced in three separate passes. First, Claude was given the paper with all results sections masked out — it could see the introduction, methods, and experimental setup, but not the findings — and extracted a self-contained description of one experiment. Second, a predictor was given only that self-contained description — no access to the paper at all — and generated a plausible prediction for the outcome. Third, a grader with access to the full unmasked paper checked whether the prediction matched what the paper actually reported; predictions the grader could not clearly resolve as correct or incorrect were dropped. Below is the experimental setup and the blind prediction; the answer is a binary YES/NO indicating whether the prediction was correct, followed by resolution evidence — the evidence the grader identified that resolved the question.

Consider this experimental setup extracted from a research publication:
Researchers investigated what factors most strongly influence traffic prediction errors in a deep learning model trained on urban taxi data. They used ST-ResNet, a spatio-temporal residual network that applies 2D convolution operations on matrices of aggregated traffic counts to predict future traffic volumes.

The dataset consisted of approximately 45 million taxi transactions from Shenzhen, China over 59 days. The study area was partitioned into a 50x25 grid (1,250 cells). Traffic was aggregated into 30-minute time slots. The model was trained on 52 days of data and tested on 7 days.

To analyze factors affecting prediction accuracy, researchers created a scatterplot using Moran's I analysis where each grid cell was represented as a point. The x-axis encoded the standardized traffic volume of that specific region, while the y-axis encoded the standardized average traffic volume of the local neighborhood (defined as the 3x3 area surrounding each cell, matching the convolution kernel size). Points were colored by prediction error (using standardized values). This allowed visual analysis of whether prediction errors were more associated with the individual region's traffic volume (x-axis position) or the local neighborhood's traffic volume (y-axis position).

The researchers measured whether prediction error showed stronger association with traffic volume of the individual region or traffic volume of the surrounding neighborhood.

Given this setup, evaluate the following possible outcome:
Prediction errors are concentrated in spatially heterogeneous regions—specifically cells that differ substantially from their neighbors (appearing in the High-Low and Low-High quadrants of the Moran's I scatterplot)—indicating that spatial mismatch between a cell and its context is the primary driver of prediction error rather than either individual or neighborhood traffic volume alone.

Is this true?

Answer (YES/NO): NO